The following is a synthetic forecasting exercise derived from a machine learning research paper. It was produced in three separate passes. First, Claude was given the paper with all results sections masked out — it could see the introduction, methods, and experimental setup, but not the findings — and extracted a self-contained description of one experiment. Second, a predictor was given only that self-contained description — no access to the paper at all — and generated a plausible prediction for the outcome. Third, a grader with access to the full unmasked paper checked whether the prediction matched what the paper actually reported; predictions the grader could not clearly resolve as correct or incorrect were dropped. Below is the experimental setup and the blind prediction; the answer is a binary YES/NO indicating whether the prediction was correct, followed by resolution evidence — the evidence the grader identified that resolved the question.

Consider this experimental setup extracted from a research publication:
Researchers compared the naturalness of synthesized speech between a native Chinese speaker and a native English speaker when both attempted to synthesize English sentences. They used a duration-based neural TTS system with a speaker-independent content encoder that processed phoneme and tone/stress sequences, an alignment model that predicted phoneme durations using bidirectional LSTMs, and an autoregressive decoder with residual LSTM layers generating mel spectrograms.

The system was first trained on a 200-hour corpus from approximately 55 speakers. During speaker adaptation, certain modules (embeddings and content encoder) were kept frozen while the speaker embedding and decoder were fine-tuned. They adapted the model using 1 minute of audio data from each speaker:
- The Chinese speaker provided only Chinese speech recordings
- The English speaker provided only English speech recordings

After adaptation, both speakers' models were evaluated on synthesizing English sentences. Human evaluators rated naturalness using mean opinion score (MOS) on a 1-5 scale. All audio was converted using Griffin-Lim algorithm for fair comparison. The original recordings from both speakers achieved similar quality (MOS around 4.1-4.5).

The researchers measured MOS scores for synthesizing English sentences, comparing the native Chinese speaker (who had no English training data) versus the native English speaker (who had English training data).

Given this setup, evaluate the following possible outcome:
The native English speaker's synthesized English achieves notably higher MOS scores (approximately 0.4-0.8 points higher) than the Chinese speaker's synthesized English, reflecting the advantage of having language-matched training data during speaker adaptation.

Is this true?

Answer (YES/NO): NO